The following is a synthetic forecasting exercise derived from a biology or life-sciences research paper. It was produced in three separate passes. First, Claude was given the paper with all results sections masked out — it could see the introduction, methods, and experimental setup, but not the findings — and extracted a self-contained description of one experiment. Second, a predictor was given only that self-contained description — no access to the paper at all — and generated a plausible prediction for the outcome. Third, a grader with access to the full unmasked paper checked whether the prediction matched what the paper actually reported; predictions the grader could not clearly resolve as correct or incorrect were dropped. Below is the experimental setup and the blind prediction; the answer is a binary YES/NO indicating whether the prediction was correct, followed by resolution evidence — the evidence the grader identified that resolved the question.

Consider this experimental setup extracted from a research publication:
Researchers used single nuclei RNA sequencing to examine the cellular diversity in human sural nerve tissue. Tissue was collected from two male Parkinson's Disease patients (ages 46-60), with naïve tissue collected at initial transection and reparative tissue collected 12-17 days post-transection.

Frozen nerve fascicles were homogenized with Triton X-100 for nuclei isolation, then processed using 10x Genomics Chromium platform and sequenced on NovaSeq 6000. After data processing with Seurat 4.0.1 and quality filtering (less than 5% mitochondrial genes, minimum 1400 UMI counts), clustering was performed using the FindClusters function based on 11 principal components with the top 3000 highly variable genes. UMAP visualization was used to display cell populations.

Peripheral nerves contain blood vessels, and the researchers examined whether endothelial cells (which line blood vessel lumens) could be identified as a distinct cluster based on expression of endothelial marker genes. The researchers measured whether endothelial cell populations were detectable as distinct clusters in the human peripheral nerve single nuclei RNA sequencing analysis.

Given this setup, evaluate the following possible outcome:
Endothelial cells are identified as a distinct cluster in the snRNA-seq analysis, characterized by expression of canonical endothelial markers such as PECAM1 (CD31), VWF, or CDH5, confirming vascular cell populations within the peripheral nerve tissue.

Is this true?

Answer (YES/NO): YES